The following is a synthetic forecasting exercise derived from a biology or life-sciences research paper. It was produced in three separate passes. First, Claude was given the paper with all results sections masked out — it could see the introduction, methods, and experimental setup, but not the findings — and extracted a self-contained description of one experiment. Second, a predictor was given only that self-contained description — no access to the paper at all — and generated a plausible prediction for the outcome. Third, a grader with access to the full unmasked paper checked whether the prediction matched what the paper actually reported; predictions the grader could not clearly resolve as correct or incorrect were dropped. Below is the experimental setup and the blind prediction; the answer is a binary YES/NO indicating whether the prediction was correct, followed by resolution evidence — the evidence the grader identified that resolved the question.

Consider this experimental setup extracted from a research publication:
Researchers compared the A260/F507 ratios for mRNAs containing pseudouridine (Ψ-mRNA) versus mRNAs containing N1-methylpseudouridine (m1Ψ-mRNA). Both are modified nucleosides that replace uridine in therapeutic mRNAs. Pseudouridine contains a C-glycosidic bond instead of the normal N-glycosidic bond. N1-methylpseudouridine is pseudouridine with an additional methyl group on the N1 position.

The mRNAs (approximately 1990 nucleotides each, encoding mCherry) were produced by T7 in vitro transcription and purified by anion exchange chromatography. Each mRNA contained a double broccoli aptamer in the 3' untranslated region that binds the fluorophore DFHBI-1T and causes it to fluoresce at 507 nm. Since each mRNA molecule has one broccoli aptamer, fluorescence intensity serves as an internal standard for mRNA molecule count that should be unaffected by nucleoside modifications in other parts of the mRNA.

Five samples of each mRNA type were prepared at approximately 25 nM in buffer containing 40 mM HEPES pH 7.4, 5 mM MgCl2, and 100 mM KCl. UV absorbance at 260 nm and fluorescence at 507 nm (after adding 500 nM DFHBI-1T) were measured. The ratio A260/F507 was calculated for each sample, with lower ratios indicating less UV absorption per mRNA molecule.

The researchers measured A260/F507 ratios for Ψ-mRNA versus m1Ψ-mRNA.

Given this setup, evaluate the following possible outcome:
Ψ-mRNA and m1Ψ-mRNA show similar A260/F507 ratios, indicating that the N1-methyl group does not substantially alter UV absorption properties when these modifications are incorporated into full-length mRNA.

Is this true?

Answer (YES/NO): NO